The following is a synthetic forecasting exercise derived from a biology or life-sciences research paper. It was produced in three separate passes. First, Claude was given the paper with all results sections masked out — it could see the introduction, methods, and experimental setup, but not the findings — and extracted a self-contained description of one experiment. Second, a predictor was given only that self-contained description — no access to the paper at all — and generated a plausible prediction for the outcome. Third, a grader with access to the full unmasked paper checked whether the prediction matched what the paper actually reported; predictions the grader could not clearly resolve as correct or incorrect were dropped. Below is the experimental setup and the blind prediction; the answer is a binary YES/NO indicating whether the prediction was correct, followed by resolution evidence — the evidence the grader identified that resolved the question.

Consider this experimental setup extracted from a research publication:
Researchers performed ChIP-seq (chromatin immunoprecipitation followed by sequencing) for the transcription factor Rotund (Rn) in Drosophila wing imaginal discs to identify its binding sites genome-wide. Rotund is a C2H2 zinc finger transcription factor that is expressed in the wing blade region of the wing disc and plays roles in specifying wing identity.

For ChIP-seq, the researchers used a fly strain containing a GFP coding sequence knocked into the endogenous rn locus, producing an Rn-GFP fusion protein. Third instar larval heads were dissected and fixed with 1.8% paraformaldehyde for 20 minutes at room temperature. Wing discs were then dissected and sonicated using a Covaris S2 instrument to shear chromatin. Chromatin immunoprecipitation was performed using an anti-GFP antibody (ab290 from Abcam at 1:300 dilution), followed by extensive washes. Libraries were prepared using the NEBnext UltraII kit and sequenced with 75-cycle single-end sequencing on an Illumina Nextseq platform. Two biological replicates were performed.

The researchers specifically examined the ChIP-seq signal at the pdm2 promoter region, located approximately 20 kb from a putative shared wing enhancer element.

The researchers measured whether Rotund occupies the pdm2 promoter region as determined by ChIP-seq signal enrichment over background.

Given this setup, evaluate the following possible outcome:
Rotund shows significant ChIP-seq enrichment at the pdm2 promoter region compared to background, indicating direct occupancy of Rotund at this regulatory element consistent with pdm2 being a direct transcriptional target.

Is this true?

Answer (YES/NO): YES